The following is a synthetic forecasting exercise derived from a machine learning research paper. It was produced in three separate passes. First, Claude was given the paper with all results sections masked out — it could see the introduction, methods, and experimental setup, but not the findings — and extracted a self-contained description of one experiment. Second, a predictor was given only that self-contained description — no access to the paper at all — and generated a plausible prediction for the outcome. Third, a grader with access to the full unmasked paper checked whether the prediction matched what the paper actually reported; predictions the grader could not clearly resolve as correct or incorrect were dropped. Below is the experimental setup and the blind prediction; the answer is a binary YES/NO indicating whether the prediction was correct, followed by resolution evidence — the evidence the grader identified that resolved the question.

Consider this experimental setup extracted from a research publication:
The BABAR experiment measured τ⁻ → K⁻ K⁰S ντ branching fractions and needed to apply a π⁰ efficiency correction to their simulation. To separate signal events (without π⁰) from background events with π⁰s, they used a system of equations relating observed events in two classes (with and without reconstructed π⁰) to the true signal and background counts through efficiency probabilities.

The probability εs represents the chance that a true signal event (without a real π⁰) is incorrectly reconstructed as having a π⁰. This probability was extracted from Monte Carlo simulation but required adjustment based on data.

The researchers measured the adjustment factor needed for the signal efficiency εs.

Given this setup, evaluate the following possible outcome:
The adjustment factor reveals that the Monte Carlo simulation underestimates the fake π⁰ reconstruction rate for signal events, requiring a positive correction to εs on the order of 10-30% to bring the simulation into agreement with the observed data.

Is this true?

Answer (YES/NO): NO